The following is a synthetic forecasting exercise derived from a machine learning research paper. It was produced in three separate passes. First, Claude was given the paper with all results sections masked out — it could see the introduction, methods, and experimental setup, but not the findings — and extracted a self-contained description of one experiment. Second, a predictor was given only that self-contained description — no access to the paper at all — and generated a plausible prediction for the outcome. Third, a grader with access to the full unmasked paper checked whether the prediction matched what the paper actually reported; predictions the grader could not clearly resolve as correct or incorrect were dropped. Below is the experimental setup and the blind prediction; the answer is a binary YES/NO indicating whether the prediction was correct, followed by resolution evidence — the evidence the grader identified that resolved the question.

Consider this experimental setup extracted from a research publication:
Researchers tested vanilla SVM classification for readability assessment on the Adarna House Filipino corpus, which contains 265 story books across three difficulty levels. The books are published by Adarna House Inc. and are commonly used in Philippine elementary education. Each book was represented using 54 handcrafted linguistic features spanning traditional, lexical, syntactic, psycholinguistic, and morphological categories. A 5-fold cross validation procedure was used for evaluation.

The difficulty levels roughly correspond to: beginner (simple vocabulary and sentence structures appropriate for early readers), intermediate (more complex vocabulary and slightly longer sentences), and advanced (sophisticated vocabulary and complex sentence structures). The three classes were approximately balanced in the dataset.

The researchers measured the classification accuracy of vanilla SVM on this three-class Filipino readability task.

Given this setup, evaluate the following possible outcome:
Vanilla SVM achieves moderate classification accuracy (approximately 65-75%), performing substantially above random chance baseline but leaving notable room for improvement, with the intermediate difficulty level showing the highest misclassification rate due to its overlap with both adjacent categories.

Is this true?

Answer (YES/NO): NO